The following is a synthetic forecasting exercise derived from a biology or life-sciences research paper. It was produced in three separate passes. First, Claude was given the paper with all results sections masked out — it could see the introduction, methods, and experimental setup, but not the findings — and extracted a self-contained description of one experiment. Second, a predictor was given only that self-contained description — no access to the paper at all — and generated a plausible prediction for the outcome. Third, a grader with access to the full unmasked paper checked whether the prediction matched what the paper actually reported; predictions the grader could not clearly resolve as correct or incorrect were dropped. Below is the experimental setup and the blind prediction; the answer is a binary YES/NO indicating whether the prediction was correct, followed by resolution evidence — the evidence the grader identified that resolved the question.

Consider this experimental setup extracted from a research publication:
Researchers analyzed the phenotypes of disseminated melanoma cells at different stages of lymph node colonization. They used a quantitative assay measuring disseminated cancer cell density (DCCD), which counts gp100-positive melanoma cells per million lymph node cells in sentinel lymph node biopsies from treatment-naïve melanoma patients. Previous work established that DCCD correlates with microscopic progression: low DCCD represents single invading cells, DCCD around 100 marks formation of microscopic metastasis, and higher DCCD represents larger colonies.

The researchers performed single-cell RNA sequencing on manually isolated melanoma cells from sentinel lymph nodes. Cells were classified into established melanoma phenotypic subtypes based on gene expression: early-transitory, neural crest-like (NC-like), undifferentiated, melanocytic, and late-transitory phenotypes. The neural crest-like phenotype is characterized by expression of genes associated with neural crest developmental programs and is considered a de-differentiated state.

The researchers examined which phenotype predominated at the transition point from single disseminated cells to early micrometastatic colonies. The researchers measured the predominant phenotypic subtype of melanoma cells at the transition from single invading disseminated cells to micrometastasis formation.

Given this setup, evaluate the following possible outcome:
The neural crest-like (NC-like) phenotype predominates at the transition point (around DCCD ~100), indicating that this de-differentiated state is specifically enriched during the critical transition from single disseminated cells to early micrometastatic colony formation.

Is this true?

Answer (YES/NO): NO